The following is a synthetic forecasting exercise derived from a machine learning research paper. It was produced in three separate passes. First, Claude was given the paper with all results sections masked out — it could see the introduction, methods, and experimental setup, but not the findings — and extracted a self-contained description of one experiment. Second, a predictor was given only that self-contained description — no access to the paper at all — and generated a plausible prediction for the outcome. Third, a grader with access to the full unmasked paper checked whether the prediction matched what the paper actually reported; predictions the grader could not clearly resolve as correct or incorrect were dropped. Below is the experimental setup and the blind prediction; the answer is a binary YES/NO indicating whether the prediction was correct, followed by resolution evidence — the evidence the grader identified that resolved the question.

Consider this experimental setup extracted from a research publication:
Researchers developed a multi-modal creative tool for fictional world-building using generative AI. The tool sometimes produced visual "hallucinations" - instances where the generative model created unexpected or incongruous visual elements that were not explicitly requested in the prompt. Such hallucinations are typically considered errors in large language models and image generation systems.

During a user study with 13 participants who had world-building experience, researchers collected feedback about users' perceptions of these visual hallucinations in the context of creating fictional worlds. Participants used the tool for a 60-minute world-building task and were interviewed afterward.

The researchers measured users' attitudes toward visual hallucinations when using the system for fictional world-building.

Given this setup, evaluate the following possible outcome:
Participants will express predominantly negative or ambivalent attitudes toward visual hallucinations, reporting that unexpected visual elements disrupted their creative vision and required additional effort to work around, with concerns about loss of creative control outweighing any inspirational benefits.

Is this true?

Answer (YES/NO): NO